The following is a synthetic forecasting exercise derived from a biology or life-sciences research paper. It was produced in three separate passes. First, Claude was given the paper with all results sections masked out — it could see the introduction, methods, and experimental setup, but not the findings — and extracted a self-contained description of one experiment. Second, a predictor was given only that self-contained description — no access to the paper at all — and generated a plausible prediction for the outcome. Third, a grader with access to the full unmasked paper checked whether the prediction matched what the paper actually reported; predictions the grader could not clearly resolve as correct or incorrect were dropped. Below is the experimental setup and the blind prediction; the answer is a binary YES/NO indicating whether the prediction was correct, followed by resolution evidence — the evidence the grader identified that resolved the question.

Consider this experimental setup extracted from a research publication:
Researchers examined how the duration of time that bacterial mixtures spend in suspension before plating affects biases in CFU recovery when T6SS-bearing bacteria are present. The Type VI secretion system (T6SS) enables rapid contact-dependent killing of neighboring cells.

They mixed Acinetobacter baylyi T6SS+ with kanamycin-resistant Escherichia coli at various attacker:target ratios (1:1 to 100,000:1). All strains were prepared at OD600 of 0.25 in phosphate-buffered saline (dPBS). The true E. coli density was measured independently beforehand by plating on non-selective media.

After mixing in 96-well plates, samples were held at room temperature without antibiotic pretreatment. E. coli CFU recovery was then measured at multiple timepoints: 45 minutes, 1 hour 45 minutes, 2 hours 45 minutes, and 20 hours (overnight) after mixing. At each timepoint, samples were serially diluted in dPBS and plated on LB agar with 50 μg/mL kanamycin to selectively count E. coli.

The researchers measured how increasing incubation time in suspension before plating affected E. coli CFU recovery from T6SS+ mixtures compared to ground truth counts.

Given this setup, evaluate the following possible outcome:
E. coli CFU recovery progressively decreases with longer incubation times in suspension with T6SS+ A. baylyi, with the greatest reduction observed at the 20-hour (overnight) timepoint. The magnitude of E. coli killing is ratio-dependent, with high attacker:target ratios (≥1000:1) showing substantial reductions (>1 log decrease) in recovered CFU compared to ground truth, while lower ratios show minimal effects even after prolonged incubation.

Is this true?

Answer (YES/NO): NO